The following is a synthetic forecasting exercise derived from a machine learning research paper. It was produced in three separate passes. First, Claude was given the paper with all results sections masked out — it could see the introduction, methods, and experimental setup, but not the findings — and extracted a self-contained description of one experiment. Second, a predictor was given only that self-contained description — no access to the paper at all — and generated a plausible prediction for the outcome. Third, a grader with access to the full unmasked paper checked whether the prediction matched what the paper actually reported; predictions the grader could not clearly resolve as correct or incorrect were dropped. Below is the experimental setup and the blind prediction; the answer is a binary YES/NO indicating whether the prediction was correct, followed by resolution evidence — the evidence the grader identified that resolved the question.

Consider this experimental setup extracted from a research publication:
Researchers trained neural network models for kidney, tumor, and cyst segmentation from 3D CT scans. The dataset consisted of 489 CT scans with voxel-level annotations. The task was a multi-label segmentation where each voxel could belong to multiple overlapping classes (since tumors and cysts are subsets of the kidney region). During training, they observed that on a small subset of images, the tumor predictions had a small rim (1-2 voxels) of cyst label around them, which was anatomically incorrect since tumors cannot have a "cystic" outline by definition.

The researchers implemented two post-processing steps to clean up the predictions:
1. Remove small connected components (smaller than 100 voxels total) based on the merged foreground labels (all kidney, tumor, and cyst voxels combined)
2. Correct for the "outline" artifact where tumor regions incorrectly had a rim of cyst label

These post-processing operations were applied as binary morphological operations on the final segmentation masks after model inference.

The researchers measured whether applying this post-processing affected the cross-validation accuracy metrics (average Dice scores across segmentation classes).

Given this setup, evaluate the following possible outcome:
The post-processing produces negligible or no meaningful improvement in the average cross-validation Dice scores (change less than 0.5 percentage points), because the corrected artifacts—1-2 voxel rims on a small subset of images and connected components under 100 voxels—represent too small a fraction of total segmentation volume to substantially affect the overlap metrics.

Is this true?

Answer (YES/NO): YES